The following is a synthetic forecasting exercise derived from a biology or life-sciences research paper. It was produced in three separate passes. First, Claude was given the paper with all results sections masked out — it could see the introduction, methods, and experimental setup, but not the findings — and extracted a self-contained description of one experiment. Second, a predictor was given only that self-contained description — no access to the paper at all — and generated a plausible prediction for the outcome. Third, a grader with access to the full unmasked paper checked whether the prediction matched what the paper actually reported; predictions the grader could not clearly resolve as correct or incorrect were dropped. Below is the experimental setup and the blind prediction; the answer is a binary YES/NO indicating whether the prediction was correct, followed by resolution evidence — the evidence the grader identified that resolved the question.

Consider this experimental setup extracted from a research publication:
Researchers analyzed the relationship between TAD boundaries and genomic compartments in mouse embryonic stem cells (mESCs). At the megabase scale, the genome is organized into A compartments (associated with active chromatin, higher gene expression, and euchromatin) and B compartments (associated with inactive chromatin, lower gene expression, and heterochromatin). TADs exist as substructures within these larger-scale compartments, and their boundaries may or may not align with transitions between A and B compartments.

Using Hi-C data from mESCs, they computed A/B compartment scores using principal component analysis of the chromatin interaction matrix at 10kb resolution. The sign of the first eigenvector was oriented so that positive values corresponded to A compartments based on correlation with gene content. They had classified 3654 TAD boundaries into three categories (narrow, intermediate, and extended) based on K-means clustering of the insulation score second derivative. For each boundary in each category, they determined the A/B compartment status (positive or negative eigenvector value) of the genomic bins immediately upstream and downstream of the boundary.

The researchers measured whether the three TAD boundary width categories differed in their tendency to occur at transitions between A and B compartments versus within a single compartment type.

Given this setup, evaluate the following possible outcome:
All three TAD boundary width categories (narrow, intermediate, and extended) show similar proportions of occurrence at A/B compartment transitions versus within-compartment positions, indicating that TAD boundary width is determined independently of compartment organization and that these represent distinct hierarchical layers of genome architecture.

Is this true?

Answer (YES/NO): NO